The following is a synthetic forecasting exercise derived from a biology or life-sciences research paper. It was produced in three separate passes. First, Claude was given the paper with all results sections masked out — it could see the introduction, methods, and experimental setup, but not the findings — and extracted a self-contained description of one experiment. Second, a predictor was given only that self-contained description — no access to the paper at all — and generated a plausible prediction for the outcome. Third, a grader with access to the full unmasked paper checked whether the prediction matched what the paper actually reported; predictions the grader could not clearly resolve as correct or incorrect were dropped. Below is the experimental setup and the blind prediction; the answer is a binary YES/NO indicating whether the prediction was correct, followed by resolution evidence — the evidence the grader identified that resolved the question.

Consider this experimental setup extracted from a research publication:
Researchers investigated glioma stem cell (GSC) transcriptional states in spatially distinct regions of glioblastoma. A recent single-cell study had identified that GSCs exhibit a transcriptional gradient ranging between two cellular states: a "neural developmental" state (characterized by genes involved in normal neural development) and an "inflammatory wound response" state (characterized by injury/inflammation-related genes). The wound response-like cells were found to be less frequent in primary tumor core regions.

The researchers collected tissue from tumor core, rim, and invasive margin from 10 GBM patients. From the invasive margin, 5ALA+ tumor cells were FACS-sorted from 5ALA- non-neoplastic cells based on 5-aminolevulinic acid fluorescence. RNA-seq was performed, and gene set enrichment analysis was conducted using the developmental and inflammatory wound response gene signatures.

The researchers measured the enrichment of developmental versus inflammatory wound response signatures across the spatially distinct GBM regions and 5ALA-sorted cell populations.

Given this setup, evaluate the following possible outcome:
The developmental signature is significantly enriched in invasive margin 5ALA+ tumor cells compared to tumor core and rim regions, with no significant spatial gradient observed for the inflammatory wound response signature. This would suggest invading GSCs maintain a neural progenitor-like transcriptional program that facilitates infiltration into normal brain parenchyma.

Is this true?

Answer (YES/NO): NO